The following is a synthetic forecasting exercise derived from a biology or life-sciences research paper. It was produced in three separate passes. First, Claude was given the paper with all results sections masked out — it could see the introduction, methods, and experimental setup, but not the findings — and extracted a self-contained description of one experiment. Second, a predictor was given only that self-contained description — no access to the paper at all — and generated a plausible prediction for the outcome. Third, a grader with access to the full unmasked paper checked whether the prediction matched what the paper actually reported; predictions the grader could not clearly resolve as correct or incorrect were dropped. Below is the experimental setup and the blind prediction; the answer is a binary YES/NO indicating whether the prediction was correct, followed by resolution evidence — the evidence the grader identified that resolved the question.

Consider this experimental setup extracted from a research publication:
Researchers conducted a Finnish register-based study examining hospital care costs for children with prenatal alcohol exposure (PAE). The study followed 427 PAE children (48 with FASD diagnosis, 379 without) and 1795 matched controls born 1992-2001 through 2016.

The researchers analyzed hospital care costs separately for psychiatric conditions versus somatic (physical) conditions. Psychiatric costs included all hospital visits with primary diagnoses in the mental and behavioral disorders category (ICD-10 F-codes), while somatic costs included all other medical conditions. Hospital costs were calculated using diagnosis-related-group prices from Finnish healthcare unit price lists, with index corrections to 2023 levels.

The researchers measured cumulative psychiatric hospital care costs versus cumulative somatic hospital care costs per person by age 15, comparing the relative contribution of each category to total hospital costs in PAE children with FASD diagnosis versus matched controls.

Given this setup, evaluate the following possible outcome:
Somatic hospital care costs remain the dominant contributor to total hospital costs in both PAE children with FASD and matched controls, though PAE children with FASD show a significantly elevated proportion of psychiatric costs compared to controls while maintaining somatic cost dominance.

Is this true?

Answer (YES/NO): YES